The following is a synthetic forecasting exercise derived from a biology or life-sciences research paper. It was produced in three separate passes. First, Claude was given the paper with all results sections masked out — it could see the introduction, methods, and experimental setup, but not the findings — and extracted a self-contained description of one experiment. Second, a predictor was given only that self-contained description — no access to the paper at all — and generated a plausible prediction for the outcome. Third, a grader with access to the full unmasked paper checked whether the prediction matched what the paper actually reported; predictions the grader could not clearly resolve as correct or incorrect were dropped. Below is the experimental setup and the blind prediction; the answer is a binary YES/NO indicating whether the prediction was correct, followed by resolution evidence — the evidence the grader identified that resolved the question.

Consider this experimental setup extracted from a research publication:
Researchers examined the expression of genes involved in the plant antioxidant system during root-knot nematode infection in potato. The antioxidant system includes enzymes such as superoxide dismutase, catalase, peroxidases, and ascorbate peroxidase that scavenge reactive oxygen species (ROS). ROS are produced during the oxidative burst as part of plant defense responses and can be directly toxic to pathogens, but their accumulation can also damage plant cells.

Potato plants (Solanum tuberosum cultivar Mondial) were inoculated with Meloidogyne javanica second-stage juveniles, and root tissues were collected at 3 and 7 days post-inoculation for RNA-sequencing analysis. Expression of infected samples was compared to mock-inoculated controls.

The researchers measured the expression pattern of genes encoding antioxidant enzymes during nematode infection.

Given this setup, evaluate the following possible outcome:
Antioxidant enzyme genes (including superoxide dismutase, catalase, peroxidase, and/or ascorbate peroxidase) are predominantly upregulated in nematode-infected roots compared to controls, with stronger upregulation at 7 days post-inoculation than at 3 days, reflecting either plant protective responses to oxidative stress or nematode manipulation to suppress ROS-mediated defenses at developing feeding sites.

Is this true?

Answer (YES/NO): NO